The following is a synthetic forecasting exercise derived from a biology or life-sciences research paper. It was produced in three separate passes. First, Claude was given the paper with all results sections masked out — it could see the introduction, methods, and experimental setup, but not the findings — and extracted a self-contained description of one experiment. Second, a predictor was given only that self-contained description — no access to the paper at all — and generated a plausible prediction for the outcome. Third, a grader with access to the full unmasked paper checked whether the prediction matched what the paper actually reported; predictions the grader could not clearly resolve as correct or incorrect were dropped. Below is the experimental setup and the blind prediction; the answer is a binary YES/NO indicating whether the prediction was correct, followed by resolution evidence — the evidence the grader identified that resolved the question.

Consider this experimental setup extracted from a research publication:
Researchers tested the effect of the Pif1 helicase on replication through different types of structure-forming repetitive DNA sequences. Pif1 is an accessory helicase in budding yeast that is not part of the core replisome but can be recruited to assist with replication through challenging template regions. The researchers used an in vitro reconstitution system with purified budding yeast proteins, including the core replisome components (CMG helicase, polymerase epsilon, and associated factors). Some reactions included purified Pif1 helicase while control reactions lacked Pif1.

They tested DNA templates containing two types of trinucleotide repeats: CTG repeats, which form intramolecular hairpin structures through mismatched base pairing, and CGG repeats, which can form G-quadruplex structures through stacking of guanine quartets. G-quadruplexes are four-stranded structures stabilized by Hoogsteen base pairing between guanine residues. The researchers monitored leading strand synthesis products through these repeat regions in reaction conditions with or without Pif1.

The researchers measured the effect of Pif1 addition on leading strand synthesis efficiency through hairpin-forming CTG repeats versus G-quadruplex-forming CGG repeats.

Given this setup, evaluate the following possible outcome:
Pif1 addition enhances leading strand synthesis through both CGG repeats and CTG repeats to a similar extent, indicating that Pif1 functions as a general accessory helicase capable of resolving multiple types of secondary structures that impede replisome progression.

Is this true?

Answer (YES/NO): NO